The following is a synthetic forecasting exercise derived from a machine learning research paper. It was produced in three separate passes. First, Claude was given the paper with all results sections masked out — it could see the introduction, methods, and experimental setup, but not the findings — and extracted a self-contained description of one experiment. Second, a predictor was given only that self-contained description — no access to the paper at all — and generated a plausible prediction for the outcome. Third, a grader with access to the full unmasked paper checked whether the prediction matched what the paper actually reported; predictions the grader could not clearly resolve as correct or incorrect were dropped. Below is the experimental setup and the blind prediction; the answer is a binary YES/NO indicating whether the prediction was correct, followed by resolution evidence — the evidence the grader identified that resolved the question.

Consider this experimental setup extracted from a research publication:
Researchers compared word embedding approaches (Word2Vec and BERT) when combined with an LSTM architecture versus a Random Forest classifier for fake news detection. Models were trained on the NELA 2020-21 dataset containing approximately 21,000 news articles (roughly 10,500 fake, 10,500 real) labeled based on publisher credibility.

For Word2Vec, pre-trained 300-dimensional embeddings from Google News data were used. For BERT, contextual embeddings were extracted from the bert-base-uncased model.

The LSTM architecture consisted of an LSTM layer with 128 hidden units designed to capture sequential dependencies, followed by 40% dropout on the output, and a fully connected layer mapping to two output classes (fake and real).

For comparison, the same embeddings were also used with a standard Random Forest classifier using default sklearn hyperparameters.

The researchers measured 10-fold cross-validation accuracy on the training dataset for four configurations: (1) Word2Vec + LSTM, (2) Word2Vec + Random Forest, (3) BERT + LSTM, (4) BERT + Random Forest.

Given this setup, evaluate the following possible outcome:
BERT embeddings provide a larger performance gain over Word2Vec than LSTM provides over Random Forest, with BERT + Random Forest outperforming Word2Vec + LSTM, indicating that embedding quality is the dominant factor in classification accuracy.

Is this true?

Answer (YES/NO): NO